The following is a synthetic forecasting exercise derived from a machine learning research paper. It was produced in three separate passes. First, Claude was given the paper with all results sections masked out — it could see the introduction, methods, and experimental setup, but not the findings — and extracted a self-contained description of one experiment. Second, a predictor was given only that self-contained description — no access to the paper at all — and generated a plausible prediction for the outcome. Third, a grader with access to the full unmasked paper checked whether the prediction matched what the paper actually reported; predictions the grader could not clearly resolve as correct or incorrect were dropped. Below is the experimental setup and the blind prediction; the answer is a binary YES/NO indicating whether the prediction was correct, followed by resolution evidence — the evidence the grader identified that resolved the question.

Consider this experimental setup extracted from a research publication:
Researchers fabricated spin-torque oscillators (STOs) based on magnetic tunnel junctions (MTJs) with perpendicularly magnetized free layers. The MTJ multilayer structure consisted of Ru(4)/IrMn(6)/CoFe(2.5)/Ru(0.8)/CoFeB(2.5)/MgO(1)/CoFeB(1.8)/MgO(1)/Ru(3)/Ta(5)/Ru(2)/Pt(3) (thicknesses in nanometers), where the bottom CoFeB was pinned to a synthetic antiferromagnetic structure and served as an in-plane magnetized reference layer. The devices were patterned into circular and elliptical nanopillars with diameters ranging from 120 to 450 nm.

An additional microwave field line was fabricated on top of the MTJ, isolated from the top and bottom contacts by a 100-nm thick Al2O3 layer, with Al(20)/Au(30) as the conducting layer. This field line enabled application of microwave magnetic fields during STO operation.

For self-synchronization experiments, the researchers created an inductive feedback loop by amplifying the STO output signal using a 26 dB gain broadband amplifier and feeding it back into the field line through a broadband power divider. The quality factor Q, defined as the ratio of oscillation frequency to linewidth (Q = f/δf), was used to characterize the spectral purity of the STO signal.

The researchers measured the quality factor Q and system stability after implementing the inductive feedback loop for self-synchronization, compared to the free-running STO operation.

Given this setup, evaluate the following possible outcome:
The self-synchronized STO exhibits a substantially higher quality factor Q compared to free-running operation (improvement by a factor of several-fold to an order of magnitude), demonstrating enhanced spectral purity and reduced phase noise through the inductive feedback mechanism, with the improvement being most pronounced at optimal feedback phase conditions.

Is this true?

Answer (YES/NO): YES